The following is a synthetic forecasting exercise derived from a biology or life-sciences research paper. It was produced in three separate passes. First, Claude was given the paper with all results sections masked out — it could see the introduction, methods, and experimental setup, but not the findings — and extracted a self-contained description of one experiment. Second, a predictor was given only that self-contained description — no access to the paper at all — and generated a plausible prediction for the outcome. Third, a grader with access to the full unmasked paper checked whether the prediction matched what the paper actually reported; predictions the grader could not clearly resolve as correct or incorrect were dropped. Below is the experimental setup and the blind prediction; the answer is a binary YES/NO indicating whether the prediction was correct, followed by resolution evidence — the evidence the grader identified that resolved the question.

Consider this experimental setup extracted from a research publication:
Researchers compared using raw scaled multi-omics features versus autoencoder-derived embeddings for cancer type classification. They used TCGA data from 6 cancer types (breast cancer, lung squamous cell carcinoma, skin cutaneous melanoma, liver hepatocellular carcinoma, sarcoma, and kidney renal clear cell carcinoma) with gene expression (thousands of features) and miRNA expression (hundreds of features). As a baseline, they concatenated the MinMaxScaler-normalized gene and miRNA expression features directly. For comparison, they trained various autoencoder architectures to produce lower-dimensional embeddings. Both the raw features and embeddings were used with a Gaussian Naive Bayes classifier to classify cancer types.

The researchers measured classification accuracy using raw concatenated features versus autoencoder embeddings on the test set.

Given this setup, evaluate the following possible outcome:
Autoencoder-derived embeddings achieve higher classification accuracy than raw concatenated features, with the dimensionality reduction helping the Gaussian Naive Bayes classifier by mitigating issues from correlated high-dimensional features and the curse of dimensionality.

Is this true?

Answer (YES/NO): YES